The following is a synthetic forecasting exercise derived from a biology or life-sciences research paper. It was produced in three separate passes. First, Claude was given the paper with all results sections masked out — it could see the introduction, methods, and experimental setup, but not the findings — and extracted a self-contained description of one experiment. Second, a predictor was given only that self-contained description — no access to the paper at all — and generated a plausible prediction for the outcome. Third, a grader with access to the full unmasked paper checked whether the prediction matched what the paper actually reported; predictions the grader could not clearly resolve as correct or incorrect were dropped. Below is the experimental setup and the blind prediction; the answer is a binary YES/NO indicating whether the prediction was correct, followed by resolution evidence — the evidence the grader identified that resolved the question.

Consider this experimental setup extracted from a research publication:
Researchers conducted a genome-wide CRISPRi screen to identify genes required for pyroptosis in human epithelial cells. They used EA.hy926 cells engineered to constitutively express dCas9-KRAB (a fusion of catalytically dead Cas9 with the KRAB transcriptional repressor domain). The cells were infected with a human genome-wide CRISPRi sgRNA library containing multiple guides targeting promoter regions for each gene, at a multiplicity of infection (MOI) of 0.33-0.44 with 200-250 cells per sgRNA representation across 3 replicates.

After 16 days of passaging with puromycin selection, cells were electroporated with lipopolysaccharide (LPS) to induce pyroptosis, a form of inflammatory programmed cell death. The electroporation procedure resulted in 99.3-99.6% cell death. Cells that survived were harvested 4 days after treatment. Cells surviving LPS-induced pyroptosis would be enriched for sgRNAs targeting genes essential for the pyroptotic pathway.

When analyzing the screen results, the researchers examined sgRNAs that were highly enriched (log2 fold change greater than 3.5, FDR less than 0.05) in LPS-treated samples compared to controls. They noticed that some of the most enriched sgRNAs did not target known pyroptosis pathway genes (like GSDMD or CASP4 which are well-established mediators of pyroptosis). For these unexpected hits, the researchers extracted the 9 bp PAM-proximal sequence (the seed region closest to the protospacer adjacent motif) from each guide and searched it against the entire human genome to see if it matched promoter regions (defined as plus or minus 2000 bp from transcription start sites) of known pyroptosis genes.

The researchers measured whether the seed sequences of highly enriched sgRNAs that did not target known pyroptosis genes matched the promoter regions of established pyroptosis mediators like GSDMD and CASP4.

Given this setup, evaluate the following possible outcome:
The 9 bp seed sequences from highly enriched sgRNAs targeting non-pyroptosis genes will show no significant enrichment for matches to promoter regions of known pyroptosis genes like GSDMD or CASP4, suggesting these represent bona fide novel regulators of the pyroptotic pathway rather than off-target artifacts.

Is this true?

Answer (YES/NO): NO